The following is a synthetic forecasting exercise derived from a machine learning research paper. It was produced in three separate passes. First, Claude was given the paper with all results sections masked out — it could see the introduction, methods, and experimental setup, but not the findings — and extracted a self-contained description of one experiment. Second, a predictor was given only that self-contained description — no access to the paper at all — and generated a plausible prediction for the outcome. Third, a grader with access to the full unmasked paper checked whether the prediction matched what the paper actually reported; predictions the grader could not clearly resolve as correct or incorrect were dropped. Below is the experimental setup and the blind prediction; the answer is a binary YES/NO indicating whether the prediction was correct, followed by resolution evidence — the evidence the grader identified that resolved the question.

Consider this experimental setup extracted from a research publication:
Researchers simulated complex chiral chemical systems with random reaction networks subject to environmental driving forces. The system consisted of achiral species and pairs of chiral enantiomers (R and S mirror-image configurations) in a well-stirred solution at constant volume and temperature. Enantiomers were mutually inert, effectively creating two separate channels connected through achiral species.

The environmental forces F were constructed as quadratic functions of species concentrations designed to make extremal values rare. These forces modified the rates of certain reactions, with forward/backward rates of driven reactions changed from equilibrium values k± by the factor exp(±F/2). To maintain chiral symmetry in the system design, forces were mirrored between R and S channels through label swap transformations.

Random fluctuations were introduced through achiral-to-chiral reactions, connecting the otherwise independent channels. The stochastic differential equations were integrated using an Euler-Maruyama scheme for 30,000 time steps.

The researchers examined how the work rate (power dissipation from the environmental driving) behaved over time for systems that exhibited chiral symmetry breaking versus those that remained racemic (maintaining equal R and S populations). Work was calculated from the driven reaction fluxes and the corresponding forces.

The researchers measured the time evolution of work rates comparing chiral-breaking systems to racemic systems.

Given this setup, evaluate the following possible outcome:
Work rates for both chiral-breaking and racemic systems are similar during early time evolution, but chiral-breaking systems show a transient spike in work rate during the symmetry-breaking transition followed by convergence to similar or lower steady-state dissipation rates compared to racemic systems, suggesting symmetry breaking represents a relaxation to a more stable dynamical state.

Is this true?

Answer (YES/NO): NO